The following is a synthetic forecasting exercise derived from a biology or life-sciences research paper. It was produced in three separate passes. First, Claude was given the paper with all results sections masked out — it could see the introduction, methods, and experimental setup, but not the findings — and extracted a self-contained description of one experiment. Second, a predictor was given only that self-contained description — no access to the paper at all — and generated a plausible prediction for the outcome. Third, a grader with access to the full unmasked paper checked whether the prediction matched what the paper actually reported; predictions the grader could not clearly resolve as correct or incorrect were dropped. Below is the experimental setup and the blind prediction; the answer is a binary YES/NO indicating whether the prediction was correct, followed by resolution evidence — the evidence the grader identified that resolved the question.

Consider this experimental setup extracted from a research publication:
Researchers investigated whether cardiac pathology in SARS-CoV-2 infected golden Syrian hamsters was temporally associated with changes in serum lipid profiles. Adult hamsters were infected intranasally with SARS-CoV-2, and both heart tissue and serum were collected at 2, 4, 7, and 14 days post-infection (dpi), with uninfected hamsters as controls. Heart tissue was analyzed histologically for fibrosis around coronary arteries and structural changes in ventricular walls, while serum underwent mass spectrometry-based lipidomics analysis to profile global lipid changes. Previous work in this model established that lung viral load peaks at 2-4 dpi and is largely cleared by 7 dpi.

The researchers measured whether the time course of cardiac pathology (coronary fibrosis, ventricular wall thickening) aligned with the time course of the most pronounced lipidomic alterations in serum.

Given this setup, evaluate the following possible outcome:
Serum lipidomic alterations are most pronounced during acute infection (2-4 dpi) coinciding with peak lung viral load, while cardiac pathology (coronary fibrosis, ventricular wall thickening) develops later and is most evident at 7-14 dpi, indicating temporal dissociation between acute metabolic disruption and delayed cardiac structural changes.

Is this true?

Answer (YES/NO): NO